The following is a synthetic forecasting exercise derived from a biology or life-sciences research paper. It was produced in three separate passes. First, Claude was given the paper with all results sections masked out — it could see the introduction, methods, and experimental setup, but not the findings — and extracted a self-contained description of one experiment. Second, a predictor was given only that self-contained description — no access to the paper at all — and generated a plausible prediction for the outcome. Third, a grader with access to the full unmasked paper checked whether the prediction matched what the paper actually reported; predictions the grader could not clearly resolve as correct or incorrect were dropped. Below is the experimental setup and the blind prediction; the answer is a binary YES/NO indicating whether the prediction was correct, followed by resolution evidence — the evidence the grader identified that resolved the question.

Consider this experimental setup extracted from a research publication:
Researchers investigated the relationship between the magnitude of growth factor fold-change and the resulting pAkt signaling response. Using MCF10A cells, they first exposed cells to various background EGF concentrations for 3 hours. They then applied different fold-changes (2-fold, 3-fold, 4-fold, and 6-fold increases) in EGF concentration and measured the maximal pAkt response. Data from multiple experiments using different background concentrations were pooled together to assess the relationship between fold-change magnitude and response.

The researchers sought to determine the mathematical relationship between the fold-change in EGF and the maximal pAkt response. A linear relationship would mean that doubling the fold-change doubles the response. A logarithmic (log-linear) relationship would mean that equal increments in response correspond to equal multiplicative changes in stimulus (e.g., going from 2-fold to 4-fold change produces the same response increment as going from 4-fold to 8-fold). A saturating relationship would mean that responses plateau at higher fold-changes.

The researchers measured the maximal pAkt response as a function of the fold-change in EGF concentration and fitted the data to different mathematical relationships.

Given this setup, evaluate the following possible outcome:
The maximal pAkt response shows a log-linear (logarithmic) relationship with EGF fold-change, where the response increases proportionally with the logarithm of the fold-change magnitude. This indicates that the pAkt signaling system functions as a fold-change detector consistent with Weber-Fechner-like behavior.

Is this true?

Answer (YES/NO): YES